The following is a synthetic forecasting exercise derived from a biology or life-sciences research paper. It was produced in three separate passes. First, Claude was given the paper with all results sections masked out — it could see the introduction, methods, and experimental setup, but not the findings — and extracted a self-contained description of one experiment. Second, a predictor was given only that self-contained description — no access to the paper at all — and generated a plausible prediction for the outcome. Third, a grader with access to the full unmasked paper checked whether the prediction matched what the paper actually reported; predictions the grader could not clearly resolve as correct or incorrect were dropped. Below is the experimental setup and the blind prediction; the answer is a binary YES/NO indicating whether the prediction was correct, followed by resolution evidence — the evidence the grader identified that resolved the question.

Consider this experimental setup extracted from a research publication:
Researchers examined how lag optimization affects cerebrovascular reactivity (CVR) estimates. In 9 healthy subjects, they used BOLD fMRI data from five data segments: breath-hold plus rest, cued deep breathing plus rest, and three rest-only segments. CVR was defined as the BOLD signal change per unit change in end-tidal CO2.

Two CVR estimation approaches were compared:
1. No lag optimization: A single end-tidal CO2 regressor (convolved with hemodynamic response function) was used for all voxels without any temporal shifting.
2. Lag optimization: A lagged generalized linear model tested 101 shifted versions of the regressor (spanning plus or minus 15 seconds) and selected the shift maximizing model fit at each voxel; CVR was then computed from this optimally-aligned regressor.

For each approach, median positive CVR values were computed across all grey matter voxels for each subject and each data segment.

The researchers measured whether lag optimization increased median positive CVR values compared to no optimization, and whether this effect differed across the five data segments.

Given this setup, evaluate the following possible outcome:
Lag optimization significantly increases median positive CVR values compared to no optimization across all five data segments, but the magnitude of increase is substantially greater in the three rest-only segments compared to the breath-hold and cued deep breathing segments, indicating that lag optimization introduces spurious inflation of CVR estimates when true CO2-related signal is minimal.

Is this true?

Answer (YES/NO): NO